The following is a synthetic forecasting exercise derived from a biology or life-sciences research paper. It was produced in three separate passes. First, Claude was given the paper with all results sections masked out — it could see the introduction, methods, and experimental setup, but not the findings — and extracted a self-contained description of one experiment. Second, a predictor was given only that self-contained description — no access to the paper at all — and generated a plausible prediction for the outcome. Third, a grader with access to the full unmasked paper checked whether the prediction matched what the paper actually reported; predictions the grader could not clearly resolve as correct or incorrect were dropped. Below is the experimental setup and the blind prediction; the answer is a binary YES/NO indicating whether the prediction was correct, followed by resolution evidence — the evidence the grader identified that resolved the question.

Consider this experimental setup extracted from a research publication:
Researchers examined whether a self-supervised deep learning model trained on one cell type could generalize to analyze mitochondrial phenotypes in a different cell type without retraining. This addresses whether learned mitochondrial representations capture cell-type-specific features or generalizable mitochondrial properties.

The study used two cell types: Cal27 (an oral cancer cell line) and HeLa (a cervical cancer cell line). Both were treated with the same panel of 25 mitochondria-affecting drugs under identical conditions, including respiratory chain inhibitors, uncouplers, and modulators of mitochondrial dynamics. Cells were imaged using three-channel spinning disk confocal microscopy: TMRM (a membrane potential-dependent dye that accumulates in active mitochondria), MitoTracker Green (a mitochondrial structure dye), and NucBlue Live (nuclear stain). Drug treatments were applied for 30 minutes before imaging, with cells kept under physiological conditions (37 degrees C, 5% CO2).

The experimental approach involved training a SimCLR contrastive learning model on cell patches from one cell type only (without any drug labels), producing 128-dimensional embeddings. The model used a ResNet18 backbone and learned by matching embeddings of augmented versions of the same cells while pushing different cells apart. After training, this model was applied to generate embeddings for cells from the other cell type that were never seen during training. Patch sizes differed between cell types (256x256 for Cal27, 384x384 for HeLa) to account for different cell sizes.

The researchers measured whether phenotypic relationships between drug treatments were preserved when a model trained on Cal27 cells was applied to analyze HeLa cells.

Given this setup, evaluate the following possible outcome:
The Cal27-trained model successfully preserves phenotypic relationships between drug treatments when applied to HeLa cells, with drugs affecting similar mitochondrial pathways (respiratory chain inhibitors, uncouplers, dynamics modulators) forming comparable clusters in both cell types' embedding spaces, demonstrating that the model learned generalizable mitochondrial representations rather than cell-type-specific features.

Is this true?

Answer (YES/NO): YES